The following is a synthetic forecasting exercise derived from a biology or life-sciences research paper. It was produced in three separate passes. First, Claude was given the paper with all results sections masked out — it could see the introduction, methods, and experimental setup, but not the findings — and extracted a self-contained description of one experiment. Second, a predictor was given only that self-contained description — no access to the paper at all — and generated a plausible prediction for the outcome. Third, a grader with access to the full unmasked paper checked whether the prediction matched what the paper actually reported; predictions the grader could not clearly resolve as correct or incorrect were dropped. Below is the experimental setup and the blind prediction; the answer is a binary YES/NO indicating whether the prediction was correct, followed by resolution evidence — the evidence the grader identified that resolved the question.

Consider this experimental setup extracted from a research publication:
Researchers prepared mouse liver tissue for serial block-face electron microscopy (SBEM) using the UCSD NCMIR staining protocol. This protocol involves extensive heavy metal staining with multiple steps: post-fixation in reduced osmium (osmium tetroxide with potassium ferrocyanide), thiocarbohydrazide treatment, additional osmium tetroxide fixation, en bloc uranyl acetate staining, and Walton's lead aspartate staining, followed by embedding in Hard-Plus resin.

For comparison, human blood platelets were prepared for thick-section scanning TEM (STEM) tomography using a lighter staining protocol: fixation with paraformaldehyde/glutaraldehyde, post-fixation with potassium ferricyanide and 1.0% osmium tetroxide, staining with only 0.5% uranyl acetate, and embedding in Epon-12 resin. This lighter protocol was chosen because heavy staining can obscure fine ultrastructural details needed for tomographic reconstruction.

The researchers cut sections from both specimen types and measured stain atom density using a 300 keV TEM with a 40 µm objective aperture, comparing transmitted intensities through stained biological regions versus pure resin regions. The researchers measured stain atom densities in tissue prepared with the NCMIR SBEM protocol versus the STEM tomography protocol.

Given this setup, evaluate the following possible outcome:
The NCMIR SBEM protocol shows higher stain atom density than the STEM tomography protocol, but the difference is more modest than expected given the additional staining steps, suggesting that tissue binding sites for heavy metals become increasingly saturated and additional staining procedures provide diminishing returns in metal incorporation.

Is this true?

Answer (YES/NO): NO